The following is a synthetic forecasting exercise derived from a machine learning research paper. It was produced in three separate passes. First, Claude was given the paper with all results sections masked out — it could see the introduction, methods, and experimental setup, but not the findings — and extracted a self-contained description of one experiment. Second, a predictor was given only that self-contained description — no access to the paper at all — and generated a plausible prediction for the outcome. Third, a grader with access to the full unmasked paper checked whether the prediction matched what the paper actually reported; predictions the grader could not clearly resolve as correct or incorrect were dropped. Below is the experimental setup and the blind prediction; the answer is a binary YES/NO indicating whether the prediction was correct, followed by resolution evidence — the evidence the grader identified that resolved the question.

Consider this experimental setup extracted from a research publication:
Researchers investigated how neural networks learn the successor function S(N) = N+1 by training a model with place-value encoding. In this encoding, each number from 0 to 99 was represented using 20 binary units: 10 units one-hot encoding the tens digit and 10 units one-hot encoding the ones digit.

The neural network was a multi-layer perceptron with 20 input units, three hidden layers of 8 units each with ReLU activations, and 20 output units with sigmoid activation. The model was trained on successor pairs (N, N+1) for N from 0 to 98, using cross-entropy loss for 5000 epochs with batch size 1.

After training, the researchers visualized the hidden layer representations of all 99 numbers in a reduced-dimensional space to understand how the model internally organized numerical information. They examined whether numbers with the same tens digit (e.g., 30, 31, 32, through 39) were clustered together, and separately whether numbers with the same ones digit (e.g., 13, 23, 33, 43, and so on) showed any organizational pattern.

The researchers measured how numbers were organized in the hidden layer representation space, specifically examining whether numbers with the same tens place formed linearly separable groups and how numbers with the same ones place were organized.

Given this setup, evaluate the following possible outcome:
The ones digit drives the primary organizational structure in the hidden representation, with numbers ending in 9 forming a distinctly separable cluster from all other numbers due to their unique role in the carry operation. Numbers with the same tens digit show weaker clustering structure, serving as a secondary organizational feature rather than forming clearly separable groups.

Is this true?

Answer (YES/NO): NO